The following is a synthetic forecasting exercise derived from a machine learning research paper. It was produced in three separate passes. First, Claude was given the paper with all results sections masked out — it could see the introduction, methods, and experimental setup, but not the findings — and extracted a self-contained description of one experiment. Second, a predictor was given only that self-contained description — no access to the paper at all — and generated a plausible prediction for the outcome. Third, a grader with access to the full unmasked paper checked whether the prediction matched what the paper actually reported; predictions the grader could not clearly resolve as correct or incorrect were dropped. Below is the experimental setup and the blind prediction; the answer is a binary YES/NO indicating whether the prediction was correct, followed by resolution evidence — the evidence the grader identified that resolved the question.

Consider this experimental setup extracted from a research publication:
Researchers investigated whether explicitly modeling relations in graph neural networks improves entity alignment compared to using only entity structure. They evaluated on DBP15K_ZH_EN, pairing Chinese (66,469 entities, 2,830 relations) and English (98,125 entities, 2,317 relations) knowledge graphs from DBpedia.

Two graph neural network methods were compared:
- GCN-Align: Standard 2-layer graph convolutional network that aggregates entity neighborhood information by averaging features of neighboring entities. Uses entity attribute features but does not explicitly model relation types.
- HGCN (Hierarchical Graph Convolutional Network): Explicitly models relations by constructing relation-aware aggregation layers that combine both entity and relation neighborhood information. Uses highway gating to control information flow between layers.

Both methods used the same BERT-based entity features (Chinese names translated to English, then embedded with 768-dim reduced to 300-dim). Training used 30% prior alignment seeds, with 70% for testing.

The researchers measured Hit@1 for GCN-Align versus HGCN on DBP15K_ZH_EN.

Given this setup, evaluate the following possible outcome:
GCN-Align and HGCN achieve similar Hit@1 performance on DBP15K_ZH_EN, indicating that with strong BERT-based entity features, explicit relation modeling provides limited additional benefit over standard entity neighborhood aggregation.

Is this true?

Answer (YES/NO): NO